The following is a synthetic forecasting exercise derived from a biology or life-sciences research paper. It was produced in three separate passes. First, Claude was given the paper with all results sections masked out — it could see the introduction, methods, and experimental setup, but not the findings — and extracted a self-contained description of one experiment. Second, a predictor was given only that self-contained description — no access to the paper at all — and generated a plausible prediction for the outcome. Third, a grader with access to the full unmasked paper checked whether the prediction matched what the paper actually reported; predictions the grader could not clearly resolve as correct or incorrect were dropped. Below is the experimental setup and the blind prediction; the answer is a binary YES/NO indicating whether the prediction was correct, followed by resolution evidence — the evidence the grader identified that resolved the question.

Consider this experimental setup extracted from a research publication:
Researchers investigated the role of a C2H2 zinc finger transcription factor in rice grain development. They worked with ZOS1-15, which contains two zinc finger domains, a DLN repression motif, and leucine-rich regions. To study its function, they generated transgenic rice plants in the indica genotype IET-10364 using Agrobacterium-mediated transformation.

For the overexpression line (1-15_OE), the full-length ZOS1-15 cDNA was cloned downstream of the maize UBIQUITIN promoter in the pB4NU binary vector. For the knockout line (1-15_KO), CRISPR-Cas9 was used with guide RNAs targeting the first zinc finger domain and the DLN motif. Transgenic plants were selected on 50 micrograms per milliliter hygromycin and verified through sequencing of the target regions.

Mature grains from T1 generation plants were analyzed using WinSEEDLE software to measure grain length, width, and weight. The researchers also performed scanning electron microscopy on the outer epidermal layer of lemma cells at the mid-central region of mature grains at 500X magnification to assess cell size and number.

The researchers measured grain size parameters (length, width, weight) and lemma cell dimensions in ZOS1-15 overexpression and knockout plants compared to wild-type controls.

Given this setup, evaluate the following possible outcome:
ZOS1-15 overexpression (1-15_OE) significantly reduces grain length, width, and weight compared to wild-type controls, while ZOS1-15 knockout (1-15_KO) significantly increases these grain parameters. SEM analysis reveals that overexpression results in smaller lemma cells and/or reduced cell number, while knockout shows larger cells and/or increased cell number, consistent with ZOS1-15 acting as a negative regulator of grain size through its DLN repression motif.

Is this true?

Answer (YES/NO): NO